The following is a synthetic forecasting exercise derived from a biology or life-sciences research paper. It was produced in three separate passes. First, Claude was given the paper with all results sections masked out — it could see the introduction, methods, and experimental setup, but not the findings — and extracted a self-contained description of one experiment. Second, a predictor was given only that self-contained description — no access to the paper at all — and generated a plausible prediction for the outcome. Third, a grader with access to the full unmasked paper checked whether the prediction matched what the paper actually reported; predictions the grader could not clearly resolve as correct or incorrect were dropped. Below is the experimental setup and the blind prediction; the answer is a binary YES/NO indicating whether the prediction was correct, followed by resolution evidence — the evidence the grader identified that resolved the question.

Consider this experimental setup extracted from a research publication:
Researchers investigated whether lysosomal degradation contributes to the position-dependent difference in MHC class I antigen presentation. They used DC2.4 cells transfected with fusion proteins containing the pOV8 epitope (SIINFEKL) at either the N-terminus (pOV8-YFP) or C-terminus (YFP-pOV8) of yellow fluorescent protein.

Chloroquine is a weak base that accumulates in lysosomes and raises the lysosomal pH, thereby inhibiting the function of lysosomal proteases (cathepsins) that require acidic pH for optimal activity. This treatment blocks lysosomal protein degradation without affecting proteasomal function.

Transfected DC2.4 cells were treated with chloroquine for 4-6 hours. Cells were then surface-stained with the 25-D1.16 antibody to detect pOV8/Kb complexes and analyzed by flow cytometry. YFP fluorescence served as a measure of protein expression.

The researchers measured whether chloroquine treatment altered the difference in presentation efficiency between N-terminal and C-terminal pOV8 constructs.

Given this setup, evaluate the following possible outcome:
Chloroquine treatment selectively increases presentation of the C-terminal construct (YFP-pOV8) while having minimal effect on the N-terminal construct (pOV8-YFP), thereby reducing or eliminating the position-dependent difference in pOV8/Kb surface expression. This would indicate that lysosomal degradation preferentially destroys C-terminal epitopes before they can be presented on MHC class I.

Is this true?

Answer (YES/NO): NO